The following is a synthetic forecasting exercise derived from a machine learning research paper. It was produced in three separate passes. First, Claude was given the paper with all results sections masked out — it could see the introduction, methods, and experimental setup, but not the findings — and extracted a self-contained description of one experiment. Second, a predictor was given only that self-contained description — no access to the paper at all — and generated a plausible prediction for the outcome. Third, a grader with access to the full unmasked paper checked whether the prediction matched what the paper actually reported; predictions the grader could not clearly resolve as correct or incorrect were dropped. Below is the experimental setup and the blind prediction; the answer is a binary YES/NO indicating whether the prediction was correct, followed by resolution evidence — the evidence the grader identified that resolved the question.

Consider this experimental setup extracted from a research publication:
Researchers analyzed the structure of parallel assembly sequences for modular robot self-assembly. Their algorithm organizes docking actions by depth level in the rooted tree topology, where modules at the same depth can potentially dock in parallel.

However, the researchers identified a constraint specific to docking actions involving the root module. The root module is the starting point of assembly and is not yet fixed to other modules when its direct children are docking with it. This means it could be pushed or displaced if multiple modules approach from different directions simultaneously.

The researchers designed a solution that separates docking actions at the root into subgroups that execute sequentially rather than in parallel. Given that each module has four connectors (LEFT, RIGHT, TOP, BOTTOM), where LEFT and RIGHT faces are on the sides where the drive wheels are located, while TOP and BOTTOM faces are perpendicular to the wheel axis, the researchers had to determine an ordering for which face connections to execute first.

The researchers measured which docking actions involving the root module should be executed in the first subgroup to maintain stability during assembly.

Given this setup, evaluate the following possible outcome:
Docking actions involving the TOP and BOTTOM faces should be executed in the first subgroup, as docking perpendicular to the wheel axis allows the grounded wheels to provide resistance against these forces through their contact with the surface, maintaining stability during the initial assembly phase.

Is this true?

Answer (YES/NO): NO